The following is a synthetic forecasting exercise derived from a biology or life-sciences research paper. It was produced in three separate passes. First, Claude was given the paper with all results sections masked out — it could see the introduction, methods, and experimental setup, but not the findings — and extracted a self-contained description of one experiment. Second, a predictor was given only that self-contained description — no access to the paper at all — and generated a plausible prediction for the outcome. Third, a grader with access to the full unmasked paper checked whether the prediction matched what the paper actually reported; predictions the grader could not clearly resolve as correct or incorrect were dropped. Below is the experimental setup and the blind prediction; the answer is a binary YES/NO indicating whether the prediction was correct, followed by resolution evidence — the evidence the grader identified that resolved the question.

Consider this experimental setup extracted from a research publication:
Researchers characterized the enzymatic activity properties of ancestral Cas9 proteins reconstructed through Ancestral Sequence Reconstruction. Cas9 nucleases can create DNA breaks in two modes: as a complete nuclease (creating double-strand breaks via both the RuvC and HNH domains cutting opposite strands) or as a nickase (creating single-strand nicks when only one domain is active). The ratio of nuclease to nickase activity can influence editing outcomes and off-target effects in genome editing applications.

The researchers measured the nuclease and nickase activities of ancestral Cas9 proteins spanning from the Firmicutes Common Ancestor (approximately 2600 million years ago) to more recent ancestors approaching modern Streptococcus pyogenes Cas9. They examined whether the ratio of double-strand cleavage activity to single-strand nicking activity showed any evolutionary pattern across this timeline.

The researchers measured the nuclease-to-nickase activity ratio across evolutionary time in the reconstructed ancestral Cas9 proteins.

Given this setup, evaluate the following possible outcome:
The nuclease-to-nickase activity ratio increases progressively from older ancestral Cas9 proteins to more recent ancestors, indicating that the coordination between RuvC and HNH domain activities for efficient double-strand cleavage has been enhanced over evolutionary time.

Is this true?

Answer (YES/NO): YES